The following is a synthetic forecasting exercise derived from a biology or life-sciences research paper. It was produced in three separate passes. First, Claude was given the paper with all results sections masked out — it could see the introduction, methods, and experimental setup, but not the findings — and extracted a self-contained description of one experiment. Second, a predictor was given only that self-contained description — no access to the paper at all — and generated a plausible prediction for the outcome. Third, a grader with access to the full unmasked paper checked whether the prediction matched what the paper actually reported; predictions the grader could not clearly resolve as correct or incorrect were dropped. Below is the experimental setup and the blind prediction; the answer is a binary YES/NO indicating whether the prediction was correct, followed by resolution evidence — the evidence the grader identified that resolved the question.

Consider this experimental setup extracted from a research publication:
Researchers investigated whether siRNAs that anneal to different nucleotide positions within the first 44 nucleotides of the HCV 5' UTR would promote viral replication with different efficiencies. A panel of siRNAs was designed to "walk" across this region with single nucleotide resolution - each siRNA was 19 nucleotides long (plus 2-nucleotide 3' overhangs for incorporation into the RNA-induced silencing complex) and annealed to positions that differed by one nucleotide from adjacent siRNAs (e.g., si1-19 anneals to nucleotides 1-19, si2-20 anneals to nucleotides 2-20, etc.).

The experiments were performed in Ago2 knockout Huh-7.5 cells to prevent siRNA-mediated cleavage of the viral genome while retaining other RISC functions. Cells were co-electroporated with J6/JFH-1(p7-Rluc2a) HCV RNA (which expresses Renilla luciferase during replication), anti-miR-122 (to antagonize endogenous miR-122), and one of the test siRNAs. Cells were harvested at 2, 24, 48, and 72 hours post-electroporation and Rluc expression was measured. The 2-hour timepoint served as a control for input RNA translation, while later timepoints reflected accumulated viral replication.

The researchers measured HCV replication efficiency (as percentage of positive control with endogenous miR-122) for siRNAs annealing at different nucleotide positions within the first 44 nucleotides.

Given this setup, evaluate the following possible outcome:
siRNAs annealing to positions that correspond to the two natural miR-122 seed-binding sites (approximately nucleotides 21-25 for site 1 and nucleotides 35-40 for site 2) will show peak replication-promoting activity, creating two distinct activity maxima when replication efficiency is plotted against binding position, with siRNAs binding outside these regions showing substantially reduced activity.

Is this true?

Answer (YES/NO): NO